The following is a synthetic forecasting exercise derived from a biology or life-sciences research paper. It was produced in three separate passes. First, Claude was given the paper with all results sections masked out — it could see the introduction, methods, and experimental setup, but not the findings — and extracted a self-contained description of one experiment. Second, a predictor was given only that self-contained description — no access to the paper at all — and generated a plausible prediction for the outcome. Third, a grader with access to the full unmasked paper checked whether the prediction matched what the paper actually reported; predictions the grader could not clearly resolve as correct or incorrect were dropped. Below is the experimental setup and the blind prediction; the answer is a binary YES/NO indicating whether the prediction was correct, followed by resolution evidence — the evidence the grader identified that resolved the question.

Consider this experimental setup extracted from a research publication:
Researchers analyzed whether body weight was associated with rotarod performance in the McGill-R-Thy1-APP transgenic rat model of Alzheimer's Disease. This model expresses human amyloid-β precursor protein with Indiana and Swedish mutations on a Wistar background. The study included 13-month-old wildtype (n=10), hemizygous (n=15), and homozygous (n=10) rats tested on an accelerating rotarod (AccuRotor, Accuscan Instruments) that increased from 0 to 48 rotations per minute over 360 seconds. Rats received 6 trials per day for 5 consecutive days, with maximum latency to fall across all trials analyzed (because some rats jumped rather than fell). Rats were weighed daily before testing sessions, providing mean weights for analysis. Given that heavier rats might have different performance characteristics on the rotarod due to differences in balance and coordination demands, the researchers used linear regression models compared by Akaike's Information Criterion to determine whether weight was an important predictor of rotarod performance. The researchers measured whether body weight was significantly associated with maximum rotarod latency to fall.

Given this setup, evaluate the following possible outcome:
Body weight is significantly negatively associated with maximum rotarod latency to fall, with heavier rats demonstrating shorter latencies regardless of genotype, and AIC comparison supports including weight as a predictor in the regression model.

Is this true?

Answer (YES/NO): YES